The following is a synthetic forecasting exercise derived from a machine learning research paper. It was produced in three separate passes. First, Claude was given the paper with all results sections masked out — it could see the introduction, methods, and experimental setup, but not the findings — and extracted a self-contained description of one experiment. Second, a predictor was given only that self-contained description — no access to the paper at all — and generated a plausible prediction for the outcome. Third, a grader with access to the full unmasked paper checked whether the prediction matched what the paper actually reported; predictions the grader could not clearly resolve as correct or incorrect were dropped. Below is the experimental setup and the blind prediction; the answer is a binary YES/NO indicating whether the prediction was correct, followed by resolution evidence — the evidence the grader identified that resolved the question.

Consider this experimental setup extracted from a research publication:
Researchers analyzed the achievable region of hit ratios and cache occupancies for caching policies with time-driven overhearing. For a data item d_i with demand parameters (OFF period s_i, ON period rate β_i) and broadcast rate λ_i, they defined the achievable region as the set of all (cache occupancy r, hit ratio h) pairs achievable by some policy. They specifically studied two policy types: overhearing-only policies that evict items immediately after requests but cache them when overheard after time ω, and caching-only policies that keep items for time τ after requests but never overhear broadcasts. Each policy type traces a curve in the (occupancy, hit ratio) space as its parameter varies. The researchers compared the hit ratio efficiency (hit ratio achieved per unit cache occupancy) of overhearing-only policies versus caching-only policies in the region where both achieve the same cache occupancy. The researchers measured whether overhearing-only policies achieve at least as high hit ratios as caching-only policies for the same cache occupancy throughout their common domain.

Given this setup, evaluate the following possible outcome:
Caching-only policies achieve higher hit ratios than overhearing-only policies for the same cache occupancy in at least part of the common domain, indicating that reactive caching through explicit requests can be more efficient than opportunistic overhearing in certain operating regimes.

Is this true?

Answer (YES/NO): NO